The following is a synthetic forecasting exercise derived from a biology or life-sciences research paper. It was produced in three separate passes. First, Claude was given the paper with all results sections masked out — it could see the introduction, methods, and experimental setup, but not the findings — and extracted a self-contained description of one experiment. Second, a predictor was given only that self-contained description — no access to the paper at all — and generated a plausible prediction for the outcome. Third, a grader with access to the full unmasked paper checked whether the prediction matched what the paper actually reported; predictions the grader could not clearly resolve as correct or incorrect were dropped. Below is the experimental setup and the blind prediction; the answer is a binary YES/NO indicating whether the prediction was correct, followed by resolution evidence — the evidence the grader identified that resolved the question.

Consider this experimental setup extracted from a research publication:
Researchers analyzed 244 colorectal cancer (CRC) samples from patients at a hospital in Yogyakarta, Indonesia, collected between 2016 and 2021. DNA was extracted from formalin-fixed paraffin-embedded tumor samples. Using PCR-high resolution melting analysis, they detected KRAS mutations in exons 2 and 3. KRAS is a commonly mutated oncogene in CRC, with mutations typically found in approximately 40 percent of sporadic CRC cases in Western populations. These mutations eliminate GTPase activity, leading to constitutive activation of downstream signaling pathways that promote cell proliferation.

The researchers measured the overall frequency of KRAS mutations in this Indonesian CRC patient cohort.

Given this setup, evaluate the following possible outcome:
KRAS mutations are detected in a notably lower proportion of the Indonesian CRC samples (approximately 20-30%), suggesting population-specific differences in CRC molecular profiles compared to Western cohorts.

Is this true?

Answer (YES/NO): NO